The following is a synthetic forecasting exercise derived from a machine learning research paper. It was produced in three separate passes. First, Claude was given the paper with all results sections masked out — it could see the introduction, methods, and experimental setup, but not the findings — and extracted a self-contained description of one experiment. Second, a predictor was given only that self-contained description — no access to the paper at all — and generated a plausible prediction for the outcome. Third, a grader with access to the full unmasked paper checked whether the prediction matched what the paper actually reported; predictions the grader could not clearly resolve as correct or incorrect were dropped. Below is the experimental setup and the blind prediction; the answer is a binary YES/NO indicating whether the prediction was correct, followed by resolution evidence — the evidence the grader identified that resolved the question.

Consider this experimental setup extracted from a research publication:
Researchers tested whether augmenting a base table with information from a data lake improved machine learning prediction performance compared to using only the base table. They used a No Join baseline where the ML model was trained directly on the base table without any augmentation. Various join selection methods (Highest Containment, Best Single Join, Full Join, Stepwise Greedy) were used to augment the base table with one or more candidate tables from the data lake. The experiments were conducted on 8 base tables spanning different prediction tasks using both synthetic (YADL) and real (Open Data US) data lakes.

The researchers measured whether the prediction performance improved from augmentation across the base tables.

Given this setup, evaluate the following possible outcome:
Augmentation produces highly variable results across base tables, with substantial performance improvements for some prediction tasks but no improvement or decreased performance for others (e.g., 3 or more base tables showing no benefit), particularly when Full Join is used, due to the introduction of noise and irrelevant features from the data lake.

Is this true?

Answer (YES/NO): NO